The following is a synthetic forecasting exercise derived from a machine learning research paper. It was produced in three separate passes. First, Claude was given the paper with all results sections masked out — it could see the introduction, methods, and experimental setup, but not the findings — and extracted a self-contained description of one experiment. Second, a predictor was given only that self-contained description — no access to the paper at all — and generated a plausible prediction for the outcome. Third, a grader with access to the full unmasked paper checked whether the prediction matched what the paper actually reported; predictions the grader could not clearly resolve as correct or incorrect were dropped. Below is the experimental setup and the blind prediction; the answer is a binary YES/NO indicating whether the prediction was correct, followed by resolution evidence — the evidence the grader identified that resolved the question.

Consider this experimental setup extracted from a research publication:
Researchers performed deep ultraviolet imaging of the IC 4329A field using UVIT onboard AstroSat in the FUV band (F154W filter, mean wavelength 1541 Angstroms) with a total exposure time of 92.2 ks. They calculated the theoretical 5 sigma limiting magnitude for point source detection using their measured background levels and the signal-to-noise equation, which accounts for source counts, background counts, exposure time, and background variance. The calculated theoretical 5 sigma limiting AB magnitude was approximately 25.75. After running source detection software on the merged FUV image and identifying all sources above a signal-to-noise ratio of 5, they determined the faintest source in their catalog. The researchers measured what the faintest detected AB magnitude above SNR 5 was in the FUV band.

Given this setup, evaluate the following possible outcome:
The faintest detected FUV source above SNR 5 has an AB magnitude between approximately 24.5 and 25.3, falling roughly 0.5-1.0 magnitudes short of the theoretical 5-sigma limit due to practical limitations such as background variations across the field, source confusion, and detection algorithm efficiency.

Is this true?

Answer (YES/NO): YES